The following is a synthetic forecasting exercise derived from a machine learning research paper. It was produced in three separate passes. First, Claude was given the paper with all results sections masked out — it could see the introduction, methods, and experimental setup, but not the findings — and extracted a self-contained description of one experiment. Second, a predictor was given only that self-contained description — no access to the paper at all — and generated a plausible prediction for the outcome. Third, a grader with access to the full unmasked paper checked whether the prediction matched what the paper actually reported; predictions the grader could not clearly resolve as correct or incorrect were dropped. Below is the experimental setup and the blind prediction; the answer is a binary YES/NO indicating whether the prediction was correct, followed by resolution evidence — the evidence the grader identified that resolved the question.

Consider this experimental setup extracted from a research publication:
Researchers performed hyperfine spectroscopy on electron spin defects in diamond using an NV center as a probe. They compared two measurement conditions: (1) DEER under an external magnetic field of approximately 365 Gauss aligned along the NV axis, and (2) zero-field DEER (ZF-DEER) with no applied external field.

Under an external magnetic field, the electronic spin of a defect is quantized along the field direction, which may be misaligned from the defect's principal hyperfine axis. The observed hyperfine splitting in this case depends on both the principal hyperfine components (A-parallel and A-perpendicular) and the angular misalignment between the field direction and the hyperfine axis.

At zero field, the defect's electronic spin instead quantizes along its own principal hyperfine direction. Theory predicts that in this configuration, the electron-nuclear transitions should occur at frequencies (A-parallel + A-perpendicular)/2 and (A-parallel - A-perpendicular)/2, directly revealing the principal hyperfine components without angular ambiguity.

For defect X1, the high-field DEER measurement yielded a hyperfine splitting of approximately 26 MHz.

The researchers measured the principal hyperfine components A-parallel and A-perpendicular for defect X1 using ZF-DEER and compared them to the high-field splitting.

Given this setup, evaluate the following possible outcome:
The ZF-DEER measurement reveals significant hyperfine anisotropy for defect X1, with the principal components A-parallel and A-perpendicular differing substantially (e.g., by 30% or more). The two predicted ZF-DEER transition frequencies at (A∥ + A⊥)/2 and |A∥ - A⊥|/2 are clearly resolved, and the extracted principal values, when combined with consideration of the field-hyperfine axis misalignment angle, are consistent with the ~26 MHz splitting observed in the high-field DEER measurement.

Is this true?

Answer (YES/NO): YES